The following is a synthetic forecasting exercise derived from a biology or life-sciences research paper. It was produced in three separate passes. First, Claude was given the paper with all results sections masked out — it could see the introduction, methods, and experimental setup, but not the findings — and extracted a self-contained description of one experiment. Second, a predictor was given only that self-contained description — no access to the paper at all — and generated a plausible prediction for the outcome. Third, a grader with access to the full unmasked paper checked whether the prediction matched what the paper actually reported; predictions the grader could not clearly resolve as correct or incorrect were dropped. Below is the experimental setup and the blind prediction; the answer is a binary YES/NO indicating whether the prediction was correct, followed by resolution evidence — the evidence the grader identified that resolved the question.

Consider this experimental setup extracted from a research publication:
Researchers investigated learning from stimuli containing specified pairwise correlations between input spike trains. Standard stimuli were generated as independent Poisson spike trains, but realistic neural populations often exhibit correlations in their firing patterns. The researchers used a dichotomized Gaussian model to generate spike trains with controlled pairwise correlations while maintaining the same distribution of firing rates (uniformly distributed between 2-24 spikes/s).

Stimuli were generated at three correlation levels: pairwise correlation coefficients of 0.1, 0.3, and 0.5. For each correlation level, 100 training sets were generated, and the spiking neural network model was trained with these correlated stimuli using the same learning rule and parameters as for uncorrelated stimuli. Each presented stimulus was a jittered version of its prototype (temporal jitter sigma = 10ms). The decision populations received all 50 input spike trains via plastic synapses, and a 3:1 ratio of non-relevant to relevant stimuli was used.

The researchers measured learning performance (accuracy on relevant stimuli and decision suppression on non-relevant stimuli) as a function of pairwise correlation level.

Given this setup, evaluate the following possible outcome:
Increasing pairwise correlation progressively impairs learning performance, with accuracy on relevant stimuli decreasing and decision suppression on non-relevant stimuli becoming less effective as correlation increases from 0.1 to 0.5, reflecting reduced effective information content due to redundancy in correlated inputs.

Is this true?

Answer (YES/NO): NO